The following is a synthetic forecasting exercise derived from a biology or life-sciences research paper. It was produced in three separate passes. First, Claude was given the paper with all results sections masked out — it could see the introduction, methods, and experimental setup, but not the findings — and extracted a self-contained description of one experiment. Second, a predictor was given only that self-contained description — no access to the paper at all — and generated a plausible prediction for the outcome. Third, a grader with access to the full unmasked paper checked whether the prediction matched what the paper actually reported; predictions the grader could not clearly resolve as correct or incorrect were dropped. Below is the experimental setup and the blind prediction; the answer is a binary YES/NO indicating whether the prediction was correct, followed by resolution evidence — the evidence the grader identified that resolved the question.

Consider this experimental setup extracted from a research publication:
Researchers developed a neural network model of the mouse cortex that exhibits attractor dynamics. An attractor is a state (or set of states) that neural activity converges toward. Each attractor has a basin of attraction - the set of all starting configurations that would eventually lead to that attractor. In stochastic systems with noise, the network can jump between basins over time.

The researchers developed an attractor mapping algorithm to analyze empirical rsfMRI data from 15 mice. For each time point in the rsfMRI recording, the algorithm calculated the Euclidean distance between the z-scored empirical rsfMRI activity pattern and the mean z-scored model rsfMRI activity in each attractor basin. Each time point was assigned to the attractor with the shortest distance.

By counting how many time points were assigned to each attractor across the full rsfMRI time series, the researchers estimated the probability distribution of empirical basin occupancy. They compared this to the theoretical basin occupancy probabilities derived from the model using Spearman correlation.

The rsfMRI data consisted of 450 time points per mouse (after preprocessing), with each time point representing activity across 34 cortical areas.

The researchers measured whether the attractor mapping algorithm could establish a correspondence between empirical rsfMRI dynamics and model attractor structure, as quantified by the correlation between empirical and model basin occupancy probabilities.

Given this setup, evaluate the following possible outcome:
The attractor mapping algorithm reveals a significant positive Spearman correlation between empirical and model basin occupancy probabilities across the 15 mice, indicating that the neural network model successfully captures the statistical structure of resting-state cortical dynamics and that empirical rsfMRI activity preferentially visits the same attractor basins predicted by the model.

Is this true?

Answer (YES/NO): YES